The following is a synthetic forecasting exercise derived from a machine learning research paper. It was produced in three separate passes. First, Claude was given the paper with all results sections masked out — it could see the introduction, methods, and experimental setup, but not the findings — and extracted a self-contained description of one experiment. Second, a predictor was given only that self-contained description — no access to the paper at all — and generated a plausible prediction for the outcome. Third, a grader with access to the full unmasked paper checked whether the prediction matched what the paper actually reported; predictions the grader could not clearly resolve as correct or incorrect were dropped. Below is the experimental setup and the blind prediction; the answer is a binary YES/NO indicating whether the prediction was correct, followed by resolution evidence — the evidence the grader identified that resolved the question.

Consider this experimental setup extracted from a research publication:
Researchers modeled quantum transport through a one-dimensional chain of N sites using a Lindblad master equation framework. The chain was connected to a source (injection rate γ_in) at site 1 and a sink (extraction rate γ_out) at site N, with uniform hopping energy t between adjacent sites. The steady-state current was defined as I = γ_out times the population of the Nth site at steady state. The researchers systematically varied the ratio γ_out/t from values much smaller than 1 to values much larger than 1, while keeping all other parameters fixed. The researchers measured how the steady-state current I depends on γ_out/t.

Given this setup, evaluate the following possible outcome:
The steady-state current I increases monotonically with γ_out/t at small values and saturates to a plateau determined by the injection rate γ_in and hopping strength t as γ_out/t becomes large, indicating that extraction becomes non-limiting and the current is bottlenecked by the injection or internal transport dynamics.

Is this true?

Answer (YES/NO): NO